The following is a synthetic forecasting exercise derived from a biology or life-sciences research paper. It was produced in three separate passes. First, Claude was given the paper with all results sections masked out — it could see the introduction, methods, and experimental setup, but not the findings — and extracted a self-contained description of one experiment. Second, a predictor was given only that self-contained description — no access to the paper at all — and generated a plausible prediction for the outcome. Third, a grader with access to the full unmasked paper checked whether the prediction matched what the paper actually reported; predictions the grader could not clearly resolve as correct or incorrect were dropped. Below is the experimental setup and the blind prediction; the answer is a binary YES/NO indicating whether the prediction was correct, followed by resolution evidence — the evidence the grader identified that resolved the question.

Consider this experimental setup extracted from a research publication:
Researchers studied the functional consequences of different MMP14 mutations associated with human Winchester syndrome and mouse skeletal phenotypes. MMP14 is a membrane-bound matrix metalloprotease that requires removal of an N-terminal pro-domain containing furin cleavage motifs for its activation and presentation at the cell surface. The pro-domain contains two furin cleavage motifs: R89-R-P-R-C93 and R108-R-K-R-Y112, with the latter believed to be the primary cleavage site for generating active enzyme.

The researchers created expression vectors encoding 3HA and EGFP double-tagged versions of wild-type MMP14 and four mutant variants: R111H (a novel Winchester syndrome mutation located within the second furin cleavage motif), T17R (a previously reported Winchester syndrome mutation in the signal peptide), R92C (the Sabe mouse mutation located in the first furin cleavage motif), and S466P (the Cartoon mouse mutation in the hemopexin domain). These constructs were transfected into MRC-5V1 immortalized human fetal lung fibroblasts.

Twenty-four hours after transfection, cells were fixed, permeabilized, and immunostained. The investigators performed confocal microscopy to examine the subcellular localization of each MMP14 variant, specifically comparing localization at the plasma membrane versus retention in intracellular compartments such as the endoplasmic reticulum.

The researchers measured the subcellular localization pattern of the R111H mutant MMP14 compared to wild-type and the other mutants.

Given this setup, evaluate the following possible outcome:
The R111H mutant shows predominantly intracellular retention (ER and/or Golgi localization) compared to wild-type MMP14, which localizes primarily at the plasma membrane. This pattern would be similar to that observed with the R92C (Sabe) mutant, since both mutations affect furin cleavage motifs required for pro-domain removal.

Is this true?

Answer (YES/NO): NO